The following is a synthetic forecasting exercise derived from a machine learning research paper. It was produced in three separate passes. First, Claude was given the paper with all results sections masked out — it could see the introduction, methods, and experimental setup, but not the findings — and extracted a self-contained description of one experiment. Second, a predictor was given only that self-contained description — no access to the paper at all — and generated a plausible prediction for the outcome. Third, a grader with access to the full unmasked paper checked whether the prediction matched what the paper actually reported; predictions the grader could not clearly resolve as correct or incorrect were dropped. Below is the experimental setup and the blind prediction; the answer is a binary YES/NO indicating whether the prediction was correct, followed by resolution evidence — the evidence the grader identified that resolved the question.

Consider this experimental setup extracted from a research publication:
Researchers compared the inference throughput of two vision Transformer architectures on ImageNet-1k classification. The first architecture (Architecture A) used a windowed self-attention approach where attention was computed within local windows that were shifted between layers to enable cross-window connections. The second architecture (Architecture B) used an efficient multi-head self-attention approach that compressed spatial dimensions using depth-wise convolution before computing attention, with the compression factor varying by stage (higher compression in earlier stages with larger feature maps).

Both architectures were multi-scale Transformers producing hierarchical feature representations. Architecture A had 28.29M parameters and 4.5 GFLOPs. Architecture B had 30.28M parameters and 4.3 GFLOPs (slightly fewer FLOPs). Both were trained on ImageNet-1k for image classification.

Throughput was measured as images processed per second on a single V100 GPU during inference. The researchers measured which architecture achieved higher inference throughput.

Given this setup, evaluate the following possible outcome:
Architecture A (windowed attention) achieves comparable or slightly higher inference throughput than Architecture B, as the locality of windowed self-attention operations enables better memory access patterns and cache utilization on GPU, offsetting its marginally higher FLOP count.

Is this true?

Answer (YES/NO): NO